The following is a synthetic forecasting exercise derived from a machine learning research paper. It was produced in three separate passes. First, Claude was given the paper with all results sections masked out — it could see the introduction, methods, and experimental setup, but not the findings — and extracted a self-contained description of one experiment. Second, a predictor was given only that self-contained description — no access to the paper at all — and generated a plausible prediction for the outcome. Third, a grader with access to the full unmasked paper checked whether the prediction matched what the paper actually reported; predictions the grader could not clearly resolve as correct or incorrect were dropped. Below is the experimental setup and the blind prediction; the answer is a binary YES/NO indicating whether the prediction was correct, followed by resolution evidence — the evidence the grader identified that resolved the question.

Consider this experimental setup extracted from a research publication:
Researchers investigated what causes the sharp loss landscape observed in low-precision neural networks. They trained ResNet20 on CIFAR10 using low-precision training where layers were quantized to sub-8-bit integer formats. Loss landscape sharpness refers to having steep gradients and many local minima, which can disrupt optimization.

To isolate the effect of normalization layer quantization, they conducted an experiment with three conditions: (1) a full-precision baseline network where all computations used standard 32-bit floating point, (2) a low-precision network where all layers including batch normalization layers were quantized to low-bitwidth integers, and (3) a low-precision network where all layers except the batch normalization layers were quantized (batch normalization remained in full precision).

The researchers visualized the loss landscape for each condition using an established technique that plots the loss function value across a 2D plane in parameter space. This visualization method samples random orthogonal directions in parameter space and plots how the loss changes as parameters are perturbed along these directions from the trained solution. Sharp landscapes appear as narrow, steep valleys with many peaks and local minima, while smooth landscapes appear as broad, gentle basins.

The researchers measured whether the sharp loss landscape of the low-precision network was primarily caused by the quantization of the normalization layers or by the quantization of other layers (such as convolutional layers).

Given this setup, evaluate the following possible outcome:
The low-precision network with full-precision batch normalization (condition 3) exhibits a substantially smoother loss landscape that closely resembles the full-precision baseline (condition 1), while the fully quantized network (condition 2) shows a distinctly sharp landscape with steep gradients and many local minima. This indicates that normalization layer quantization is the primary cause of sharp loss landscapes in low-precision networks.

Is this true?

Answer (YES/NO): YES